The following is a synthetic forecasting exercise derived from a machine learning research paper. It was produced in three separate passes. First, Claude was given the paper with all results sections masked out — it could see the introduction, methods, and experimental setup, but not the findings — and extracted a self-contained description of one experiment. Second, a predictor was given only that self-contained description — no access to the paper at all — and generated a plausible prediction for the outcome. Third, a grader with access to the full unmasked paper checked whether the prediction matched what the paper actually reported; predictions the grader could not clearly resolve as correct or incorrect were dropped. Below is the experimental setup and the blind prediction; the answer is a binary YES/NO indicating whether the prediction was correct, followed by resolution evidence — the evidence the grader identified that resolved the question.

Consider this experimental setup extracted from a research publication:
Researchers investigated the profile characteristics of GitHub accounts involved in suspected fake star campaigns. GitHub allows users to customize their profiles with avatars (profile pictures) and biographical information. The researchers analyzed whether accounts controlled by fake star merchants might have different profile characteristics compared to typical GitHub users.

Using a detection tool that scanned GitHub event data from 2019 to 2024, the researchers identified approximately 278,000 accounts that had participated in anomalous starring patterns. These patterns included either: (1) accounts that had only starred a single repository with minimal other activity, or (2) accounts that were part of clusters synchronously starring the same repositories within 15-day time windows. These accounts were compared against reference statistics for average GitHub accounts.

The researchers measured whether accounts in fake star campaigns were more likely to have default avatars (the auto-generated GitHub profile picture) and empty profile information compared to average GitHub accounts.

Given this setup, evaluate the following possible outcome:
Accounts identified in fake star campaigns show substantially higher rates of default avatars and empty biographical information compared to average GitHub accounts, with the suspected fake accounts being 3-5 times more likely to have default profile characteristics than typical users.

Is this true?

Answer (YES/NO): NO